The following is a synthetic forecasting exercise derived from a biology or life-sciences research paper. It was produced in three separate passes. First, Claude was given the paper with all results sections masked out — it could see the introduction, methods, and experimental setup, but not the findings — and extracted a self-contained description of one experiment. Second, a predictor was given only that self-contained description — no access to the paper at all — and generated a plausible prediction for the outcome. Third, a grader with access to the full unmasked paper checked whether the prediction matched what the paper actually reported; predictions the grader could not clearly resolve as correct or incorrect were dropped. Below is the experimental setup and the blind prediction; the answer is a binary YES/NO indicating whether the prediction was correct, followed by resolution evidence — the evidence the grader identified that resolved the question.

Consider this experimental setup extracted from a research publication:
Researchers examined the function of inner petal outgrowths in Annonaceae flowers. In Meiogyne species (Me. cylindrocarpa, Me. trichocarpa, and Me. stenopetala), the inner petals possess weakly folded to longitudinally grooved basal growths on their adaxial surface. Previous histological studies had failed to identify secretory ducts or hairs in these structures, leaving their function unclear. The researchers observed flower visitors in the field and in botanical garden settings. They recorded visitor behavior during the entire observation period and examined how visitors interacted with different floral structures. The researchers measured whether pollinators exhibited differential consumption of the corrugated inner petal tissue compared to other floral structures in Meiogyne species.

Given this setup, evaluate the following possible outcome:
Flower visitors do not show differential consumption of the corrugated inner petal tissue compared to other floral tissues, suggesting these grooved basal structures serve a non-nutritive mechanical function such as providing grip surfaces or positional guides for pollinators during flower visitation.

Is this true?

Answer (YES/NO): NO